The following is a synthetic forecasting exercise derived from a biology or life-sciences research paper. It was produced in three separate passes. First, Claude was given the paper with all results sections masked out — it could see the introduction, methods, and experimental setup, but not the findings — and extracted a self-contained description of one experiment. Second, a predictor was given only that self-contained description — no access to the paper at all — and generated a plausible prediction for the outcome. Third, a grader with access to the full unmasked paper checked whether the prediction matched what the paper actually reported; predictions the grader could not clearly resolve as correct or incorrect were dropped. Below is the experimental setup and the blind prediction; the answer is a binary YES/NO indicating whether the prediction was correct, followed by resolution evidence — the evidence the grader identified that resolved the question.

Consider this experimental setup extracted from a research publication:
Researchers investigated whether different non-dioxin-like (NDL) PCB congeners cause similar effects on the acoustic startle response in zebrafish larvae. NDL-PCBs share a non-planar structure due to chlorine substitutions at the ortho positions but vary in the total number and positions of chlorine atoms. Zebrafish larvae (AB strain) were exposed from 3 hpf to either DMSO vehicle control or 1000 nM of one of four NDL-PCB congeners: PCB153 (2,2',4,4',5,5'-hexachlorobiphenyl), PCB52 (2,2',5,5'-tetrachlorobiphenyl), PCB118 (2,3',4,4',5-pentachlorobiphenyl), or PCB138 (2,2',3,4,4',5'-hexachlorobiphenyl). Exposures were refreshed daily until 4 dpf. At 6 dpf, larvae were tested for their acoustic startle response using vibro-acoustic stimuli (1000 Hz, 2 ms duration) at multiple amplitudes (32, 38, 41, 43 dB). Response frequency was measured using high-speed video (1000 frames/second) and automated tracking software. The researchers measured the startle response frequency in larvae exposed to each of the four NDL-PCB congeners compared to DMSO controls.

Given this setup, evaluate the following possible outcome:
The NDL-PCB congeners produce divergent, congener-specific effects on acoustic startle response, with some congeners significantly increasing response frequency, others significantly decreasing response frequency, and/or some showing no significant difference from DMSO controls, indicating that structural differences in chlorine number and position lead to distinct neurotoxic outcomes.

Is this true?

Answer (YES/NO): YES